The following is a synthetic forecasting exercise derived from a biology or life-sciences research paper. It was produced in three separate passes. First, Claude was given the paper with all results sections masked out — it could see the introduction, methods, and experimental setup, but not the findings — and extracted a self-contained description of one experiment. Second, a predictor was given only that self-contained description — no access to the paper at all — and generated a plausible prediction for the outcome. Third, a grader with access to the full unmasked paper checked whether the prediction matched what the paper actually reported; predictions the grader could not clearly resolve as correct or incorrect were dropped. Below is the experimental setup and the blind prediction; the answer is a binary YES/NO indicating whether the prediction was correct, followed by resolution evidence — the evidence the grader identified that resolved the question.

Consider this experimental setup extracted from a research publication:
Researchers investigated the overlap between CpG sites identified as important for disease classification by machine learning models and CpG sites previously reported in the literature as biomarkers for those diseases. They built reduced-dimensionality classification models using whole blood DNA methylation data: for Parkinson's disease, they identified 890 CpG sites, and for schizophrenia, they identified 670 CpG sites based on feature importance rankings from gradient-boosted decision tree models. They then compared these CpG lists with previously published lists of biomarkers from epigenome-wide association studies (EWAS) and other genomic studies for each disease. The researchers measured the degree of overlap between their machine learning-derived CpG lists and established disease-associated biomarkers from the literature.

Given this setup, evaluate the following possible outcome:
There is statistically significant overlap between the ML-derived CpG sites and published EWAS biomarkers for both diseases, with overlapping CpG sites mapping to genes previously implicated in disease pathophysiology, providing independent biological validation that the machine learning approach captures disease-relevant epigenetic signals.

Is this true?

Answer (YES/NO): NO